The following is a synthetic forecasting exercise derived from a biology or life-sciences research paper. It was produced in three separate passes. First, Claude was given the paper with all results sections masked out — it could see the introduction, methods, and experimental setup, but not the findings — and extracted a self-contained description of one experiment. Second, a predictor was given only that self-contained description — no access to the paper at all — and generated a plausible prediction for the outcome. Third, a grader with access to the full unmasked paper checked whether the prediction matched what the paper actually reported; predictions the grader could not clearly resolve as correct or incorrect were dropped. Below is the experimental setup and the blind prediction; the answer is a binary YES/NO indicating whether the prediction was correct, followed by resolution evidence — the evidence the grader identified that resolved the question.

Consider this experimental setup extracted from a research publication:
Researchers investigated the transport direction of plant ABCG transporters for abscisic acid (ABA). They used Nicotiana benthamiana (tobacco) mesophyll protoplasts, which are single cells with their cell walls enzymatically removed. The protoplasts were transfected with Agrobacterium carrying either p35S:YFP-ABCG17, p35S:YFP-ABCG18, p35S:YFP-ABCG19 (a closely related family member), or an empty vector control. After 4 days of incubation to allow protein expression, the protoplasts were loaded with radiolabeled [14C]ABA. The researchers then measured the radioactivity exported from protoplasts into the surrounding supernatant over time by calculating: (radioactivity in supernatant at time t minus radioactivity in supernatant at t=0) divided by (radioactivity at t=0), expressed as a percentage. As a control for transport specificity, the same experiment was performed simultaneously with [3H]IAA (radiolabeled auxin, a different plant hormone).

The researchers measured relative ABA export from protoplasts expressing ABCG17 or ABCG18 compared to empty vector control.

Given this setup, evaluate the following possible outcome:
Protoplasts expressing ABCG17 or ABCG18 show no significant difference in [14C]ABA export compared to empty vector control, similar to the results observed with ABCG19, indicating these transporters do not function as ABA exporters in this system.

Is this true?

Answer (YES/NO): NO